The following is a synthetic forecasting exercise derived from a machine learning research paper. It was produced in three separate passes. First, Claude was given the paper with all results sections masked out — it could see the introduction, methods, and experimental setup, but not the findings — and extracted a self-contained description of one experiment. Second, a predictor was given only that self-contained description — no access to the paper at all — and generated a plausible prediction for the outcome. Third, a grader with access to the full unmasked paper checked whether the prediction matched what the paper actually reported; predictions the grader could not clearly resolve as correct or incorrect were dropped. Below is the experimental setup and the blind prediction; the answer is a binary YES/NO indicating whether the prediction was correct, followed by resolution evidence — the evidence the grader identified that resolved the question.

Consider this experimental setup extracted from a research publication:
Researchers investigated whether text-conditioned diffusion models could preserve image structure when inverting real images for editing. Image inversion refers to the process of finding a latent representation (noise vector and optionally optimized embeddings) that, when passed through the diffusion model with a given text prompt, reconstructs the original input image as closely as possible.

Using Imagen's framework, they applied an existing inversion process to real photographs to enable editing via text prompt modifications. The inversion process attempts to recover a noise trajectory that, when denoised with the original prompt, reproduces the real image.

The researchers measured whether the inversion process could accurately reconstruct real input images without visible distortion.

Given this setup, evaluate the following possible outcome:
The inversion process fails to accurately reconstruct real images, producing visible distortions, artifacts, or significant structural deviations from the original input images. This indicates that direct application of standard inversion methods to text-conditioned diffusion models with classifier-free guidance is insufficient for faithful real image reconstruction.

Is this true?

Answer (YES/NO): NO